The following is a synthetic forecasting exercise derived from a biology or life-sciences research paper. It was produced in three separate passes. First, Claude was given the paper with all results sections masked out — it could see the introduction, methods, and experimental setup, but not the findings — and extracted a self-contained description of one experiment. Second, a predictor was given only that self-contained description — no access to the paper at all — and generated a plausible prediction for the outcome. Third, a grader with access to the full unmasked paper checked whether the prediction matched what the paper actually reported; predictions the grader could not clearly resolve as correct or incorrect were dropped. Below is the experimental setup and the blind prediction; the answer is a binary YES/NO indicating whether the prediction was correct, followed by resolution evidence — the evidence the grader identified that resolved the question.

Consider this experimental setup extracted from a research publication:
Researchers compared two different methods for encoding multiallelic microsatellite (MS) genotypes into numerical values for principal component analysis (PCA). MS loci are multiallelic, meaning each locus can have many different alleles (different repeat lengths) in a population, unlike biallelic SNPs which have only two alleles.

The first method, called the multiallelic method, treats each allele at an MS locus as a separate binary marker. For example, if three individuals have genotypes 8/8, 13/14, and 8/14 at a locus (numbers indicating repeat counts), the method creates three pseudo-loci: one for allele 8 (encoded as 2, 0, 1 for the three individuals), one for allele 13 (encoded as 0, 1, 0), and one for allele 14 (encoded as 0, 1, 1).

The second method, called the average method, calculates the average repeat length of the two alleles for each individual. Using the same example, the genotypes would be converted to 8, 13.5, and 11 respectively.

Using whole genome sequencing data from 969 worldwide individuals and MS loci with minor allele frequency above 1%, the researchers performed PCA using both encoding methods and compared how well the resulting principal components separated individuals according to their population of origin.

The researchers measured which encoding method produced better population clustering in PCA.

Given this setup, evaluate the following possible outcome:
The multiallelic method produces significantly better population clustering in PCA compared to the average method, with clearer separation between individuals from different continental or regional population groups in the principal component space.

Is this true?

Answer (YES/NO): NO